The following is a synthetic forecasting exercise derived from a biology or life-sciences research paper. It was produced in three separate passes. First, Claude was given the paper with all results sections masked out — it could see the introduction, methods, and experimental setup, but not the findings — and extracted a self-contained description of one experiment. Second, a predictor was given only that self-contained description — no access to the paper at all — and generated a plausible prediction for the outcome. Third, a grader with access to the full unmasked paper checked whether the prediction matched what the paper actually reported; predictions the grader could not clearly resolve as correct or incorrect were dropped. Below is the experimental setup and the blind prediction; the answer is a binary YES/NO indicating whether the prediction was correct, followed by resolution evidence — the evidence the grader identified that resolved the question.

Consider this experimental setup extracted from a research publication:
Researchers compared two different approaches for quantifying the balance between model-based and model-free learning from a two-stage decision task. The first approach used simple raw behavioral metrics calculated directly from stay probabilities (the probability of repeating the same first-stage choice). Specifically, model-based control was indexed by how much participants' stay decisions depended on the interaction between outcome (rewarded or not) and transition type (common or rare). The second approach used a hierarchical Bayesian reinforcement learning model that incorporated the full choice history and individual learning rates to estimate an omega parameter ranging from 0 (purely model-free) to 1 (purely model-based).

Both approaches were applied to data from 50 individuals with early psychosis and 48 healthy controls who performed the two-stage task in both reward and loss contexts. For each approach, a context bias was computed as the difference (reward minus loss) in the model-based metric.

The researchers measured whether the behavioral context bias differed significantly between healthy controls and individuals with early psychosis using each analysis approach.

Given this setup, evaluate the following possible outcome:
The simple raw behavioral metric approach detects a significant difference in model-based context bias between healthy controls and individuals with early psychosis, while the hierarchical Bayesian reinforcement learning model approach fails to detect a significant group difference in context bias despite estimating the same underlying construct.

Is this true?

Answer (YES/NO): NO